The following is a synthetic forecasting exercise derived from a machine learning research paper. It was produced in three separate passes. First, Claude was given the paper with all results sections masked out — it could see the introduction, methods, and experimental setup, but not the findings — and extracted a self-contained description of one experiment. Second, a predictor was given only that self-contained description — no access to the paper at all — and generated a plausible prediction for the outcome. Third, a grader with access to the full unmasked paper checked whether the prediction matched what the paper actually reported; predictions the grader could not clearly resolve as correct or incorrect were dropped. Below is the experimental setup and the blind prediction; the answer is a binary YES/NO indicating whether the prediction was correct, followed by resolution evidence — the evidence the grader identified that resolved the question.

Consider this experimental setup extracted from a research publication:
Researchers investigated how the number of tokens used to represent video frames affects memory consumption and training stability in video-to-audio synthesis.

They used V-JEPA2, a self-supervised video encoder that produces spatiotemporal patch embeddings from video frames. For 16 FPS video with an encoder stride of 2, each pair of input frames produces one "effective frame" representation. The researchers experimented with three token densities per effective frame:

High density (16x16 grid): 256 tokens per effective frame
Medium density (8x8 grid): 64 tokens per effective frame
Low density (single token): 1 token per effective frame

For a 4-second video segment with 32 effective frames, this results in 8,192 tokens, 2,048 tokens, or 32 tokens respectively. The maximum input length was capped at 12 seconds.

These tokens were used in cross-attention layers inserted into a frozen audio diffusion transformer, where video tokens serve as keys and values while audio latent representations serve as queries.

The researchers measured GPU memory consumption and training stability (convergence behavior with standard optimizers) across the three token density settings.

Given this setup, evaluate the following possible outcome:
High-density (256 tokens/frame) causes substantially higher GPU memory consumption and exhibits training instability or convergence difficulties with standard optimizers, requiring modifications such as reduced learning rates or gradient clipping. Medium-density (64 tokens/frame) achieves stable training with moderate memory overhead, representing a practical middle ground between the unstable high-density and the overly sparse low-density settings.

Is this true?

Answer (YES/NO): NO